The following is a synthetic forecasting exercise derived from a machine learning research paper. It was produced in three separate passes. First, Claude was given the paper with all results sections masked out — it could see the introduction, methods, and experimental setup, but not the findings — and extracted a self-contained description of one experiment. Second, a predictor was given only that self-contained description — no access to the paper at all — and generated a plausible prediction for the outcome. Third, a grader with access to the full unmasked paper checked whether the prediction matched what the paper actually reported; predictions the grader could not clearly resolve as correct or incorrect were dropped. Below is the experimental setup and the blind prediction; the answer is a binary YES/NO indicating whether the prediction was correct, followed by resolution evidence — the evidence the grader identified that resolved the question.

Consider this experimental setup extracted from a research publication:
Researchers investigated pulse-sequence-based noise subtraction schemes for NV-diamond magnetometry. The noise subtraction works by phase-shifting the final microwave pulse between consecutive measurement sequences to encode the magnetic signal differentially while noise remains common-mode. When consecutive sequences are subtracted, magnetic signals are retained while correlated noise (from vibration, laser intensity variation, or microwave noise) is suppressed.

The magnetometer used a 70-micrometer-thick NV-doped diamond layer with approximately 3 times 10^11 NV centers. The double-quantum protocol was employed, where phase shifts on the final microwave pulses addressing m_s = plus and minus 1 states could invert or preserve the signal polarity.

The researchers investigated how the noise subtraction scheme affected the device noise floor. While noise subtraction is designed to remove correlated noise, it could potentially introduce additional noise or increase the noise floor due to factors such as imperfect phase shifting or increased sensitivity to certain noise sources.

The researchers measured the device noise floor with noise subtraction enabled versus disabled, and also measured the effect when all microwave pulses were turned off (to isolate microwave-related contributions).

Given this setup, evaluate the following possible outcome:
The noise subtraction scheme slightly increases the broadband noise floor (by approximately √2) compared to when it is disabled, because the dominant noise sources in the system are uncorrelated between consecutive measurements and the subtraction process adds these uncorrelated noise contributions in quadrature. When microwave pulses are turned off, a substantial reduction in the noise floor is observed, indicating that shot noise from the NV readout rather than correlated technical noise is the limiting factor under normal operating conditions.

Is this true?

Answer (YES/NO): NO